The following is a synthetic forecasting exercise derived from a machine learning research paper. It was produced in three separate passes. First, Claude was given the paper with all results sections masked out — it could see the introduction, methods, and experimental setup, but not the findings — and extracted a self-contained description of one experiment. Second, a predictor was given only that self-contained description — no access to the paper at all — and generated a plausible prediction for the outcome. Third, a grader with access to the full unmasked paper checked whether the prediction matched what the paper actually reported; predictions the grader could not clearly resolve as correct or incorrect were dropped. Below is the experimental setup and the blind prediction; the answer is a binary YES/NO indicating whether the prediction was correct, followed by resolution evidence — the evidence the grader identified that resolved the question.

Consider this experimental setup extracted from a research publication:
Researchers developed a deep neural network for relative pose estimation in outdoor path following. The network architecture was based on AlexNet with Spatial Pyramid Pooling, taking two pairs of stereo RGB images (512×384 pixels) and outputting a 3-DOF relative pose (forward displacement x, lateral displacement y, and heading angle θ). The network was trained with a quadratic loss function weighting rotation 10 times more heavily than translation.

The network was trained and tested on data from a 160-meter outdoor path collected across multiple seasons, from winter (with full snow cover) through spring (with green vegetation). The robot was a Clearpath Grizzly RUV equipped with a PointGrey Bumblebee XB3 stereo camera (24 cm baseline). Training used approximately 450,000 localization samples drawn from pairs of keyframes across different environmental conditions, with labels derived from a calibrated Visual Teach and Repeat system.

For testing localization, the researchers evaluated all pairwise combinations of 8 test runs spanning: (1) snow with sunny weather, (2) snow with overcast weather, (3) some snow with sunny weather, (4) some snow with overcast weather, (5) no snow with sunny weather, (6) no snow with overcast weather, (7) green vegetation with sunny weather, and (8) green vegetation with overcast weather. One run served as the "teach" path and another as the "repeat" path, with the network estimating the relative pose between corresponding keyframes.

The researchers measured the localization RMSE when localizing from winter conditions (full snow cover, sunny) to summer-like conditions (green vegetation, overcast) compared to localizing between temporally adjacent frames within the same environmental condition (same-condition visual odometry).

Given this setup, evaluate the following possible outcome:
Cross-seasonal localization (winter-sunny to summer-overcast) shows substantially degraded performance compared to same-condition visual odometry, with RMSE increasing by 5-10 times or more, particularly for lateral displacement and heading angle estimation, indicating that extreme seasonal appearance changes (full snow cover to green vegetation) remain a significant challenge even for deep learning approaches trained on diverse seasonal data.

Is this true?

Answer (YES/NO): NO